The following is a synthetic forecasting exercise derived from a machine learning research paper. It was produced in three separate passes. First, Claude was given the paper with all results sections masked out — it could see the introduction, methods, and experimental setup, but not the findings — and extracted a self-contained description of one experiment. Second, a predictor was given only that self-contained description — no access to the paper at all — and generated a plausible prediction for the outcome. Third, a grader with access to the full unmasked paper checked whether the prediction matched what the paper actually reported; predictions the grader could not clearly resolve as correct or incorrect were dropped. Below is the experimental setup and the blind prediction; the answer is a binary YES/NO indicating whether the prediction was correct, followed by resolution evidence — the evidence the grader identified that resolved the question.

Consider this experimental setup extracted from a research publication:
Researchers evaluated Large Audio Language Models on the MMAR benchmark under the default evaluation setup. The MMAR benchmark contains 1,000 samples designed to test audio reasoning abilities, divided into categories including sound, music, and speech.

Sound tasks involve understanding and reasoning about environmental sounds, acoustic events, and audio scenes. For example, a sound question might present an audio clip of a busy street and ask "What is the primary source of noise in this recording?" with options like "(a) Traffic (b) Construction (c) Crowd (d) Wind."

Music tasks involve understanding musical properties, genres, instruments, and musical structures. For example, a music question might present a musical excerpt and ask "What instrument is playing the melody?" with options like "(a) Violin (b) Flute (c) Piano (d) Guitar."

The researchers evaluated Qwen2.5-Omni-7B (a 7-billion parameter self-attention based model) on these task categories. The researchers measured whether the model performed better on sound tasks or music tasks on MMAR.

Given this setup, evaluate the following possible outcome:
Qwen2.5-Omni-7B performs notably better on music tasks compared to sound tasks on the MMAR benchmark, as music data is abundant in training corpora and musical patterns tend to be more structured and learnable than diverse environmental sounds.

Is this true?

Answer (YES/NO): NO